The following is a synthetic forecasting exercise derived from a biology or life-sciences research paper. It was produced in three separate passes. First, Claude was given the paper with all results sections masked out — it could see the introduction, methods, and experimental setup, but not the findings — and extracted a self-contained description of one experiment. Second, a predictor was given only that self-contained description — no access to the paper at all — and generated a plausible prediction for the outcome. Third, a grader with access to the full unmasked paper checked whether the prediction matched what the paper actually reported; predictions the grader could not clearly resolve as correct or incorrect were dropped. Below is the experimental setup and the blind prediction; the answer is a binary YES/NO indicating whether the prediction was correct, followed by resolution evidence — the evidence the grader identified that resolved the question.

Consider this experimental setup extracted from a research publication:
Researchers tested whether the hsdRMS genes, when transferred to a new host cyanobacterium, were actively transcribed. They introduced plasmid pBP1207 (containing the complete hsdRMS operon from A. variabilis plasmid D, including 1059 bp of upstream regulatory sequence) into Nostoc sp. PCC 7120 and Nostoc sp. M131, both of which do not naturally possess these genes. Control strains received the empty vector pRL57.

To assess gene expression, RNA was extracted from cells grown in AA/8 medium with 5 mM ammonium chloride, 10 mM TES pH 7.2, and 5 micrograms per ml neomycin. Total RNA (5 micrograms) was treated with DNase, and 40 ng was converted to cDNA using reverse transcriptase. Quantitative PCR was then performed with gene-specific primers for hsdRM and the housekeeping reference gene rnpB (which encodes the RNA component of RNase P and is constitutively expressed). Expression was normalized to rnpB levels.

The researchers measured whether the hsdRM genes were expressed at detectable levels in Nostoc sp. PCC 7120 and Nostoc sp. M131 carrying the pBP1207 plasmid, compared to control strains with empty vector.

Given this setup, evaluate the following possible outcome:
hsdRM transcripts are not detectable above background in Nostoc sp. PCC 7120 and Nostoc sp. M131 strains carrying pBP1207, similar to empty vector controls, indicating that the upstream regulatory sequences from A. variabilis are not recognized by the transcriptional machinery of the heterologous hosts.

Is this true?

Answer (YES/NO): NO